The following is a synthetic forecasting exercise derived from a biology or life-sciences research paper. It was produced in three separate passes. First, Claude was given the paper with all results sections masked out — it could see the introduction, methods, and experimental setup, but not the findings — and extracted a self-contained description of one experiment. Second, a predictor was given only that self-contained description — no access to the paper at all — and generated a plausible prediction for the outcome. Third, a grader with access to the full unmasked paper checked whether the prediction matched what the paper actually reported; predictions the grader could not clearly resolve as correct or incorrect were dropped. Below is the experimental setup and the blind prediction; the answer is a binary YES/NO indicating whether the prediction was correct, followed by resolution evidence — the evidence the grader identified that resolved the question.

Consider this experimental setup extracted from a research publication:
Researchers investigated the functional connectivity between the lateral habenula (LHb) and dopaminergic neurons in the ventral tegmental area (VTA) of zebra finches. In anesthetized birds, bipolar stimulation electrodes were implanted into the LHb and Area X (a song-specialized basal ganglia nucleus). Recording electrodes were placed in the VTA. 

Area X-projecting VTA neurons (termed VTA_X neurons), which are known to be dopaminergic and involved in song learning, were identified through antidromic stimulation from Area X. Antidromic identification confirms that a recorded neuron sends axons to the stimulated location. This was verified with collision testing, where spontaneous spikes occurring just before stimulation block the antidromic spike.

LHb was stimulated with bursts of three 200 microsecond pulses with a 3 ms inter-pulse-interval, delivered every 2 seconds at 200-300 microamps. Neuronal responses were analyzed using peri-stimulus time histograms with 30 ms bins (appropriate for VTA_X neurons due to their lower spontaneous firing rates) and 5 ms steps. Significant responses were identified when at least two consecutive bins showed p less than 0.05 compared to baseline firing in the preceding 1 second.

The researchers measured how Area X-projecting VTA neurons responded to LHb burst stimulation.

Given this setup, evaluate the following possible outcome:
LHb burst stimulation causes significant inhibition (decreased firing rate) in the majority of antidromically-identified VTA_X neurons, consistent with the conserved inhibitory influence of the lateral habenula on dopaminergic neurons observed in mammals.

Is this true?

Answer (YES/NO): YES